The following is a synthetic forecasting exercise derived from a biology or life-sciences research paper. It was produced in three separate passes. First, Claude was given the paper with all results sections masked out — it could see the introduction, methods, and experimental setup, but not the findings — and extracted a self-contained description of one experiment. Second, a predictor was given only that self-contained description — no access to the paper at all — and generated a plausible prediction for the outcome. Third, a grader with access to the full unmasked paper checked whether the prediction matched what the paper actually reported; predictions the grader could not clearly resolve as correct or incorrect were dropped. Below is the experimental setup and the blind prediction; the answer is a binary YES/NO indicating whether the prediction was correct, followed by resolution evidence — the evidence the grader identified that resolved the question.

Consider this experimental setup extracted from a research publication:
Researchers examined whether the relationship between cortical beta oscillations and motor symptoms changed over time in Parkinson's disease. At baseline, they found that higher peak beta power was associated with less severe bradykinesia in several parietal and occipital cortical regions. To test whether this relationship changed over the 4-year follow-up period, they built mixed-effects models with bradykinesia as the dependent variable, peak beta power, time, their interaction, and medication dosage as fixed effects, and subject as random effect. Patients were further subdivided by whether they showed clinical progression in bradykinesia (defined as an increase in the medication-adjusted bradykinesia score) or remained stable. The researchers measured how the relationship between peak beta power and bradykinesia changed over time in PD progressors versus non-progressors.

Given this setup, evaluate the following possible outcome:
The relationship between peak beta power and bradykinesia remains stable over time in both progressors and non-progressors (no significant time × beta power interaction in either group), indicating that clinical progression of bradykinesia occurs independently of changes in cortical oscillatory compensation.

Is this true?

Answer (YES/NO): NO